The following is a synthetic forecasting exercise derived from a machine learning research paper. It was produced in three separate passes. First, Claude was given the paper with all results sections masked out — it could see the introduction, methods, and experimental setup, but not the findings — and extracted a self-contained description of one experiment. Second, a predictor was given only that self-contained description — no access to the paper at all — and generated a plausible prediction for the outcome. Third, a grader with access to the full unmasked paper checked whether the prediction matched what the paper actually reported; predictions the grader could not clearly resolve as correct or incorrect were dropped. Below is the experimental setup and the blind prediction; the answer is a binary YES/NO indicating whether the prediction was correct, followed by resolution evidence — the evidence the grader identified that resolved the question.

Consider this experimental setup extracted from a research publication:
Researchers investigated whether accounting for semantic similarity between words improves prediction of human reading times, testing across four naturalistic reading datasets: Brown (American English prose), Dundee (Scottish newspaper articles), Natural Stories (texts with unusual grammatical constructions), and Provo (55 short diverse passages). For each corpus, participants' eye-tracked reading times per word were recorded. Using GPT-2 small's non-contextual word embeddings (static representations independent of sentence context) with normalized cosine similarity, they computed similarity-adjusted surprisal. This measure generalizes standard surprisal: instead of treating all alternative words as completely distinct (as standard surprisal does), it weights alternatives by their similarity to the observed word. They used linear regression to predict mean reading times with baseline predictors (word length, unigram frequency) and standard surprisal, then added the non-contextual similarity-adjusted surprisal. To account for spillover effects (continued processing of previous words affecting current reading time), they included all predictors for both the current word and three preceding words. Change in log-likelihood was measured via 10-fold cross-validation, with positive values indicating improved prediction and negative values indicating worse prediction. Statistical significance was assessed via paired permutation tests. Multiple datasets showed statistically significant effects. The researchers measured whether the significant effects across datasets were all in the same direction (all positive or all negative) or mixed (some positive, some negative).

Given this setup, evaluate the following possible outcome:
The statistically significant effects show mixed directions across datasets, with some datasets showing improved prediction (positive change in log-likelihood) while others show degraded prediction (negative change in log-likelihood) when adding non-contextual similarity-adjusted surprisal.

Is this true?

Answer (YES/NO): YES